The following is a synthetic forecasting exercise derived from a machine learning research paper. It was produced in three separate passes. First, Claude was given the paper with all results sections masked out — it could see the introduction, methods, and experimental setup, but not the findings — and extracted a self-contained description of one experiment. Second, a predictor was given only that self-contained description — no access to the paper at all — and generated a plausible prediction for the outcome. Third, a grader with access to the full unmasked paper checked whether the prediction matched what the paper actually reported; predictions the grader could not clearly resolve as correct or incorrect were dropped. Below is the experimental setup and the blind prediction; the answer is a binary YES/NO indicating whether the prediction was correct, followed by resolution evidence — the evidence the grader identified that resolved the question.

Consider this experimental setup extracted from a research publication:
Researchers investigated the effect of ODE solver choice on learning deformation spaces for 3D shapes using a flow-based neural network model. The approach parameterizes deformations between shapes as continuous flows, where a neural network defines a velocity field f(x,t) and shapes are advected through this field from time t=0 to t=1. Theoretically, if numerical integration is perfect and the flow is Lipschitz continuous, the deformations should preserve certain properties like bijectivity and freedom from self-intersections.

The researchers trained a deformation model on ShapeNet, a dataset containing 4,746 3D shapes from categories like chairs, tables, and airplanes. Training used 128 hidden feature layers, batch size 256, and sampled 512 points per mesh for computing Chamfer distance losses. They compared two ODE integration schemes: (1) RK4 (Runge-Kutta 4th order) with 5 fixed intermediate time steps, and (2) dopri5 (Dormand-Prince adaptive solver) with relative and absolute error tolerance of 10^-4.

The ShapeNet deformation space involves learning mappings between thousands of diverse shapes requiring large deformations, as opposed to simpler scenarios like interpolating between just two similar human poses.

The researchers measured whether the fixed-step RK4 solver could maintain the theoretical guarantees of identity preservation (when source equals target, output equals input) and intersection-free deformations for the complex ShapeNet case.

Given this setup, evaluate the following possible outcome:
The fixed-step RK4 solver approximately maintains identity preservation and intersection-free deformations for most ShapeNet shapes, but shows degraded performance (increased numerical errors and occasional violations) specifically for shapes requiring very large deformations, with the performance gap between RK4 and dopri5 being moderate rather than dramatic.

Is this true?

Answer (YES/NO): NO